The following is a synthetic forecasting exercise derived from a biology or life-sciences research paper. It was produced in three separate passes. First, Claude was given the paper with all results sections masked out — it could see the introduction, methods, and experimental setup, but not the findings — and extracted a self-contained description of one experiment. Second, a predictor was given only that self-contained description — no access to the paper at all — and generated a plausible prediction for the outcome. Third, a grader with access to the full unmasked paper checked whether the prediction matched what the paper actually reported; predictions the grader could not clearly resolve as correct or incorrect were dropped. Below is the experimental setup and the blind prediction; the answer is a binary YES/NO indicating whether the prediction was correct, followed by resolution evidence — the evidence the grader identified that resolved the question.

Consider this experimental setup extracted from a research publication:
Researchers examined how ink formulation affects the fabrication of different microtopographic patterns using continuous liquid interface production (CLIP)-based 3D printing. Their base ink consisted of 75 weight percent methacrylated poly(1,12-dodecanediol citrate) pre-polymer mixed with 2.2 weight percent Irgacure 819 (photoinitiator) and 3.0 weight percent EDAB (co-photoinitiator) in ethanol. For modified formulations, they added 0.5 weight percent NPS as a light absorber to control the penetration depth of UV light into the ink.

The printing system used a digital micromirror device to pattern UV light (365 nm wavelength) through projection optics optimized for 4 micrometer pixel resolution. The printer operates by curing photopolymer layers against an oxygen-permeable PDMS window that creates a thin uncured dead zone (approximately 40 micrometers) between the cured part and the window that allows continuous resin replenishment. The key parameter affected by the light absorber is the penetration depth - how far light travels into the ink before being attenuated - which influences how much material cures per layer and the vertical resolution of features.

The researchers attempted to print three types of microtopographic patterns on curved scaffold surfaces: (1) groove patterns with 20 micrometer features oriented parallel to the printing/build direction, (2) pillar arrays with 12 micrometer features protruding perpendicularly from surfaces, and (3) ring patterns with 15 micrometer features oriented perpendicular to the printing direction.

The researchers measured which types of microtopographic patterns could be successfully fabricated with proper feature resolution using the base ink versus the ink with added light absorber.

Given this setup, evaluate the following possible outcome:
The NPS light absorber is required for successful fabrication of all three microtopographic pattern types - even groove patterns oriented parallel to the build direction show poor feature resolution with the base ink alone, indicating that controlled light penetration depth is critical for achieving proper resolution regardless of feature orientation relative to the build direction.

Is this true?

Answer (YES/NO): NO